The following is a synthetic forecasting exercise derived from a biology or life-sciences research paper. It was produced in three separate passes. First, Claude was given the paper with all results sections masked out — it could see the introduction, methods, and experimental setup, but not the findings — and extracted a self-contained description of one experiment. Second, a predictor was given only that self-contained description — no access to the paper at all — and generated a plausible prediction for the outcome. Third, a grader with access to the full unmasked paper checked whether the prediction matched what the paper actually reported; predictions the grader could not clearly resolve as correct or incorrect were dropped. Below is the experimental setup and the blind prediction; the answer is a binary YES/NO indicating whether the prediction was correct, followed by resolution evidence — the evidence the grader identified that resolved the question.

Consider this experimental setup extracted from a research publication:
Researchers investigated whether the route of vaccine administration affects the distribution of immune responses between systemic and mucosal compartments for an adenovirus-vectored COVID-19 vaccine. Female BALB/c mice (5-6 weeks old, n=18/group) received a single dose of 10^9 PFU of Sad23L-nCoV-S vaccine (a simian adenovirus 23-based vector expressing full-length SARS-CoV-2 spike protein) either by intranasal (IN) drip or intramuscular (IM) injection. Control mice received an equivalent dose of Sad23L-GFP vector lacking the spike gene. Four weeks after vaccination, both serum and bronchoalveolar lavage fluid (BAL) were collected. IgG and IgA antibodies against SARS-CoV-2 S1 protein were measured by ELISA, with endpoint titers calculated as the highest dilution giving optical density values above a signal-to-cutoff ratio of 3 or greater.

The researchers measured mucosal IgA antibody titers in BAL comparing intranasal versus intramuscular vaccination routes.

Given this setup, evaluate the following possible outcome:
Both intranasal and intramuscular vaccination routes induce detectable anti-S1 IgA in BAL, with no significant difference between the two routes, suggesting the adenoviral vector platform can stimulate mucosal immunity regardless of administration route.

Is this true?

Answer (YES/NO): NO